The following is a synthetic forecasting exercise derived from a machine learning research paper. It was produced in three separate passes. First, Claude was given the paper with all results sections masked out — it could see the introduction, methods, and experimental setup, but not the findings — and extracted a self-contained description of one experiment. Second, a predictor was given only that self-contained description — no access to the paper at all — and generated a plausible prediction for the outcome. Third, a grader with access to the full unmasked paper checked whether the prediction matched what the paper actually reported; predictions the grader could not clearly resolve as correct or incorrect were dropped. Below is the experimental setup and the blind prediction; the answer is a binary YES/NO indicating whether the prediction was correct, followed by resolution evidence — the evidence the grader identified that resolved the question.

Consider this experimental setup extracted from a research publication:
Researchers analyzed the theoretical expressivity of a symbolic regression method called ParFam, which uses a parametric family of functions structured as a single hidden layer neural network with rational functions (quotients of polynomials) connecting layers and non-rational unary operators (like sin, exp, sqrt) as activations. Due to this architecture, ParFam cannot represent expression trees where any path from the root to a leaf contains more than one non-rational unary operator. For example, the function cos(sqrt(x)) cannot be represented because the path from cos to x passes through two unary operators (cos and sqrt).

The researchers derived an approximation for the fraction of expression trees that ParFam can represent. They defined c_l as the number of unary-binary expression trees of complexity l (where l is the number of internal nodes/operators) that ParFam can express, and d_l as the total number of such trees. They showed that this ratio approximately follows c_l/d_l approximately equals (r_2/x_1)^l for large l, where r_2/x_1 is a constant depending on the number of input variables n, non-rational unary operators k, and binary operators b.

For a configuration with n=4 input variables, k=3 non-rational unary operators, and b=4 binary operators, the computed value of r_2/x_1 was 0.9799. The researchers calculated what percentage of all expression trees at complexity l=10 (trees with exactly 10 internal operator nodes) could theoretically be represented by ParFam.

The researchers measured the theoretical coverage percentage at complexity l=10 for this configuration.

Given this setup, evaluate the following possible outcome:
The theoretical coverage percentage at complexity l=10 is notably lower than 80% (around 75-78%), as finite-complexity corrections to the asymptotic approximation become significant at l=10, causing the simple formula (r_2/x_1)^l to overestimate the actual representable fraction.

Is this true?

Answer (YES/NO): NO